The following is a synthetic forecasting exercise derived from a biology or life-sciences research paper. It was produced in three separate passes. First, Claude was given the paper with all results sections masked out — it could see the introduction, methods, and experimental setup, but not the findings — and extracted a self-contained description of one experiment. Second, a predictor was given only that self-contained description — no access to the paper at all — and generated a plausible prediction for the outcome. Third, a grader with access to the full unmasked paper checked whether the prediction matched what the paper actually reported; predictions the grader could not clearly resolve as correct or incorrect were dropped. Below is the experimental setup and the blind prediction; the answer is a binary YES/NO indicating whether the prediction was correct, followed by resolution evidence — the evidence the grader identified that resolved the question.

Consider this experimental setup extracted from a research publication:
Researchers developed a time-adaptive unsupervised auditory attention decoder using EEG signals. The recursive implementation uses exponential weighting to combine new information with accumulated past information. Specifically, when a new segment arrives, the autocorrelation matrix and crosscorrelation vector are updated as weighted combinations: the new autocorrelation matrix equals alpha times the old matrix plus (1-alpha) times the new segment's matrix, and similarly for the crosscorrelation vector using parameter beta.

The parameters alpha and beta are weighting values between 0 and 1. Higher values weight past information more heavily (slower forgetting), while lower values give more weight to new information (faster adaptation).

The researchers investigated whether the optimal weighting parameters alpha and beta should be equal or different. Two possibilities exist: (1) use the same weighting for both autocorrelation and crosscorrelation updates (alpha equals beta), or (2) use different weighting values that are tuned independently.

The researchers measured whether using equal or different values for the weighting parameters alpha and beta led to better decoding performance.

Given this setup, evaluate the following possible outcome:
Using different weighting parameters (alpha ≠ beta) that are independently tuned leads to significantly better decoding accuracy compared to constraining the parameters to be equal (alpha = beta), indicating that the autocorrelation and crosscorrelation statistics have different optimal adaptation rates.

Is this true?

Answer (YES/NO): NO